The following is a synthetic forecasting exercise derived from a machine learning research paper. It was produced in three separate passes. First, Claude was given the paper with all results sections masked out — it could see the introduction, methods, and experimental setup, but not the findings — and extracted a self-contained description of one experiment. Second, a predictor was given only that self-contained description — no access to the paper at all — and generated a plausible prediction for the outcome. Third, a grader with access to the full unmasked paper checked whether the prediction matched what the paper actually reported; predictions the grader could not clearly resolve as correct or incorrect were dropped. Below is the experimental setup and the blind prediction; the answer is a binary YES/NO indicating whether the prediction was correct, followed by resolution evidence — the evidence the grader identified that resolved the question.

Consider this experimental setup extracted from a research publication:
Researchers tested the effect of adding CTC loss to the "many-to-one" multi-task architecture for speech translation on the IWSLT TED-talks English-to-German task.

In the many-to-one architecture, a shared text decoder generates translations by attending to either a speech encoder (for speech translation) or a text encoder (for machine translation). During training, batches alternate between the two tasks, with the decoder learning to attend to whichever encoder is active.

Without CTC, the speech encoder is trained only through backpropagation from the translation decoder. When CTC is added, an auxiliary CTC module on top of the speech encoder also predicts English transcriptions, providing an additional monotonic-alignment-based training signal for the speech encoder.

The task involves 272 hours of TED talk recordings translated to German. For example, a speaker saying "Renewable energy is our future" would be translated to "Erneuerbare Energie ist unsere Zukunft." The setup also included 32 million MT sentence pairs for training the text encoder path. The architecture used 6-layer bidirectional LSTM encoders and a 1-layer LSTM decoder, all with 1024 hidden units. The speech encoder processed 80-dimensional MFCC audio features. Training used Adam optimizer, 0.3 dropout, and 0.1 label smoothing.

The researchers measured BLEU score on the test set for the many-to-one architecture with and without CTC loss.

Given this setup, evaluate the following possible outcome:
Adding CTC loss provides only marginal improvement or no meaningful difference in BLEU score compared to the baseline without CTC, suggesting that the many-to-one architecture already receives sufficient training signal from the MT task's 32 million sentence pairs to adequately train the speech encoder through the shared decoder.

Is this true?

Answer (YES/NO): NO